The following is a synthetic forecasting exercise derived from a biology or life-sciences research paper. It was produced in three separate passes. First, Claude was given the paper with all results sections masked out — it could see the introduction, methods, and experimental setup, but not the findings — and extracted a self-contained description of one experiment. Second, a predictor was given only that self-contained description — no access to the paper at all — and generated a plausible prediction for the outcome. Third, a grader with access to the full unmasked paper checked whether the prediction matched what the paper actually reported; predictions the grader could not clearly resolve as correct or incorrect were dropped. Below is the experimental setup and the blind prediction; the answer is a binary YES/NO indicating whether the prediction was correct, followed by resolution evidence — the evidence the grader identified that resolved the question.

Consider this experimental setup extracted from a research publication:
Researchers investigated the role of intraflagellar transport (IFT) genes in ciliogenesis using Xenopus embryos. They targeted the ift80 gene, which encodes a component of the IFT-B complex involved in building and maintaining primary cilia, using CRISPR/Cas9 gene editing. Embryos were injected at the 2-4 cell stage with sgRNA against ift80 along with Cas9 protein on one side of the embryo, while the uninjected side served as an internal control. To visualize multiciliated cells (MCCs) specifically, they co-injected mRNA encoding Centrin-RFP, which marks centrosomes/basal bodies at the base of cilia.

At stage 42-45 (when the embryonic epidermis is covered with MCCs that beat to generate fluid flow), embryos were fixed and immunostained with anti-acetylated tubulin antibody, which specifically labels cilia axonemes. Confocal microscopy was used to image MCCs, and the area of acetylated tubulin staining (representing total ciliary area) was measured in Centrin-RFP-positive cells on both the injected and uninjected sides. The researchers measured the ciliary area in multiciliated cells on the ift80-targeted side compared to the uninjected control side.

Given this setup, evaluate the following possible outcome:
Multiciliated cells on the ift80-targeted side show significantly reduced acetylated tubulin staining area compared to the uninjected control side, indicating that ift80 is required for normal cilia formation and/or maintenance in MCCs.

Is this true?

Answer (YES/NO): YES